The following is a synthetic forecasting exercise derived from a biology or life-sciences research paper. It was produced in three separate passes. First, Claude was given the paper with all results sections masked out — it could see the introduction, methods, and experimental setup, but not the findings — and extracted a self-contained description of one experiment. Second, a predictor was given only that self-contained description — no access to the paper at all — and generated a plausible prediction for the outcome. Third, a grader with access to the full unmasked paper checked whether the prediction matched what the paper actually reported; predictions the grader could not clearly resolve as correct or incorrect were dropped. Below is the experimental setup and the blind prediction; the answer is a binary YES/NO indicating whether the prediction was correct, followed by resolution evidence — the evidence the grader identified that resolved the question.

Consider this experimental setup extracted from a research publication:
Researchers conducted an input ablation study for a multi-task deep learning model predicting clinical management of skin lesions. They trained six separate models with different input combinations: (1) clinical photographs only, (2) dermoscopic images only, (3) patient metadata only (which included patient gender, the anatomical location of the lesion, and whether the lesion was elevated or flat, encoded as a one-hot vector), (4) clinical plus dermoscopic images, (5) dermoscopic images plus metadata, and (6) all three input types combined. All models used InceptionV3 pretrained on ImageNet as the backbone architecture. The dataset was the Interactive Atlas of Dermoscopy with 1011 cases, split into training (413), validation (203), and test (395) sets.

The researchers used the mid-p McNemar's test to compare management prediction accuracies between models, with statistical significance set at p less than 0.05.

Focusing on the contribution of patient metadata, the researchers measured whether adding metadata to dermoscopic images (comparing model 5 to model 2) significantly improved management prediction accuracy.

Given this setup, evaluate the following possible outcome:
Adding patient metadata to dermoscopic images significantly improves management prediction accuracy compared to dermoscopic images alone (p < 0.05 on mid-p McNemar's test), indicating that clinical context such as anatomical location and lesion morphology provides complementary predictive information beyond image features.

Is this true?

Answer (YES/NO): NO